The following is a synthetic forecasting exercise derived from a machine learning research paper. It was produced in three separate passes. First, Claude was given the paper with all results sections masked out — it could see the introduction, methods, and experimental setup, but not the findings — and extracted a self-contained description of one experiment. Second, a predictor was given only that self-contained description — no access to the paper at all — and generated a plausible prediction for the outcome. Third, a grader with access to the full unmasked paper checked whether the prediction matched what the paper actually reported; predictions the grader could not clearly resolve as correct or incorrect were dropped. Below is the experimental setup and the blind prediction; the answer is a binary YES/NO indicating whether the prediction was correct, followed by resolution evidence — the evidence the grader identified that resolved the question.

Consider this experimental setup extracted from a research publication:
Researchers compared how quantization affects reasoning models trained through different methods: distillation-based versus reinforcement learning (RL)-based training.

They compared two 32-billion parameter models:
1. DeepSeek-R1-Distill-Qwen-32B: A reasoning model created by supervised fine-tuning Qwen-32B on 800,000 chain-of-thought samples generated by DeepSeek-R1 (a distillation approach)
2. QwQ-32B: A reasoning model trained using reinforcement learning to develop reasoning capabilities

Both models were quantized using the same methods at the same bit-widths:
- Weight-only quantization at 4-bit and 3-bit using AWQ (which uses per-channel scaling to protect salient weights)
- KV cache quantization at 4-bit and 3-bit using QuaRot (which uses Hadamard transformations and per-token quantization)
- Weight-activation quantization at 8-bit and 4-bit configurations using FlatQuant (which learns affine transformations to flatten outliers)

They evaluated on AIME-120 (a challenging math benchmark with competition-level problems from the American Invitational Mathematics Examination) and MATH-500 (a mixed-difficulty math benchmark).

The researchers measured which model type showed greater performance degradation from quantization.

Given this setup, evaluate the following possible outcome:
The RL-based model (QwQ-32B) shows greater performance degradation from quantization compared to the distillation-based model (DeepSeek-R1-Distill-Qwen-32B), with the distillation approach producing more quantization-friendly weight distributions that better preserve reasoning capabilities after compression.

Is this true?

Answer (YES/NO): YES